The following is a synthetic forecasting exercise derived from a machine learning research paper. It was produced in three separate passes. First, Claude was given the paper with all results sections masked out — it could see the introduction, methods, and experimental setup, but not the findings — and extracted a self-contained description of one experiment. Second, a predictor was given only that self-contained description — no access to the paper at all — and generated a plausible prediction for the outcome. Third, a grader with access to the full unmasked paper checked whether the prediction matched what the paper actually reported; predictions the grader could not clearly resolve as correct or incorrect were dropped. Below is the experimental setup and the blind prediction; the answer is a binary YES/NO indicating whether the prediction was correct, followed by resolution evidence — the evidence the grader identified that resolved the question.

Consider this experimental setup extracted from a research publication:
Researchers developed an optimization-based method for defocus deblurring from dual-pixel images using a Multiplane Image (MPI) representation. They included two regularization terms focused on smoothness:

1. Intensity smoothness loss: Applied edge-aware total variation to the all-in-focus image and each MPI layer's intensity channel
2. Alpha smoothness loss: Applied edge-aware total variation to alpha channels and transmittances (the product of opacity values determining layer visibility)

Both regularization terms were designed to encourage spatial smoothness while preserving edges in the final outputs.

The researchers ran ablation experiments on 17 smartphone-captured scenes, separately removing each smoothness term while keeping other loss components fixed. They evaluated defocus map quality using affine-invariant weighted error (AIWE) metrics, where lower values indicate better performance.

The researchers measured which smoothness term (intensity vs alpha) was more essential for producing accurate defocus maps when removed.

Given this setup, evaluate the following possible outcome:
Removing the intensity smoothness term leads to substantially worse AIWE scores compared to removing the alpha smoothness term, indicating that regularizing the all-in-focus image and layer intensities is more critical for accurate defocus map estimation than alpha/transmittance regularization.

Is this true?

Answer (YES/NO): NO